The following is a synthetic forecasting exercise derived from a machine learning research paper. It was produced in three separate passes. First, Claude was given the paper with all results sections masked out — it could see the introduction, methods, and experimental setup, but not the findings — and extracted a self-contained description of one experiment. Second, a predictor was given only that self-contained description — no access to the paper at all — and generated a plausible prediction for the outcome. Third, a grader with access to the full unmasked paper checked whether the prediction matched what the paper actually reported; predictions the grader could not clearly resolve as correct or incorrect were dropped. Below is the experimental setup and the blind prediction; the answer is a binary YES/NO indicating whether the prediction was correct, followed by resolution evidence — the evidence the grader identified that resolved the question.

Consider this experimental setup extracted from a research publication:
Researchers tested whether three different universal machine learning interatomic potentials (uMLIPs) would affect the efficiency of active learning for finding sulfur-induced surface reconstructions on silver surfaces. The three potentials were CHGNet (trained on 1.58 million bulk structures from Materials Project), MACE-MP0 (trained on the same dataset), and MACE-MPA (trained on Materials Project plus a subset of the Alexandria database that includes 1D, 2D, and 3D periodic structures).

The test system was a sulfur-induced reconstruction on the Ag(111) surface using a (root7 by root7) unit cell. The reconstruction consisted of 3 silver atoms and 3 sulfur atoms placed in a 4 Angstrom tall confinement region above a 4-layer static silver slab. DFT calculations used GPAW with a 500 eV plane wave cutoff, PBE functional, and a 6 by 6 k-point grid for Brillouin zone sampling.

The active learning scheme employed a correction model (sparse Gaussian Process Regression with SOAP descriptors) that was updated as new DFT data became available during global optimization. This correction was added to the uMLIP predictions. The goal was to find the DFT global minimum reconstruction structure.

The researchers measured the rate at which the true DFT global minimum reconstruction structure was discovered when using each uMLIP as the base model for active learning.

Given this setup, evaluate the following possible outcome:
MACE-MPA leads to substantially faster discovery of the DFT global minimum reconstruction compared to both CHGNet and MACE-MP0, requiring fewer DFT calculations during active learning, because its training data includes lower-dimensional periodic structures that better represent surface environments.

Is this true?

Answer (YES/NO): NO